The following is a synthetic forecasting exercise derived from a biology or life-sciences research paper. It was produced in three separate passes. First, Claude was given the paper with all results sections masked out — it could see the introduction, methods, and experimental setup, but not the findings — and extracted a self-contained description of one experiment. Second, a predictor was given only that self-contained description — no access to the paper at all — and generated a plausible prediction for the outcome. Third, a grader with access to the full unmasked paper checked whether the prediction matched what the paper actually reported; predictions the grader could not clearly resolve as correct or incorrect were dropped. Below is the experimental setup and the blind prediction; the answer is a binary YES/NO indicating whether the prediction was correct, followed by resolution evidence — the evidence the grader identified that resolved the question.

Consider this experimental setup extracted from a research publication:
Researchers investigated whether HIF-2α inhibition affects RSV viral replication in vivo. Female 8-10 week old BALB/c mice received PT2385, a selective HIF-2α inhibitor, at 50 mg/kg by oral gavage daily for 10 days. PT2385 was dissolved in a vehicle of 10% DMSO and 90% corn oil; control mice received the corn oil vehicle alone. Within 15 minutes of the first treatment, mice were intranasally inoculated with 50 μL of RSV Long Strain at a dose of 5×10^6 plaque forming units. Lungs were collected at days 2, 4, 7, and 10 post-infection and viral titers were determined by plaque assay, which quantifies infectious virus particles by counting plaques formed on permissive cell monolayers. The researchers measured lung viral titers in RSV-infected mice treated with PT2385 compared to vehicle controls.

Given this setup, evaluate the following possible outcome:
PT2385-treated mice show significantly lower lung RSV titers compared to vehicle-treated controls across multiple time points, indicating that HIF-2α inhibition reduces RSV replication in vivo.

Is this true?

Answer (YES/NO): YES